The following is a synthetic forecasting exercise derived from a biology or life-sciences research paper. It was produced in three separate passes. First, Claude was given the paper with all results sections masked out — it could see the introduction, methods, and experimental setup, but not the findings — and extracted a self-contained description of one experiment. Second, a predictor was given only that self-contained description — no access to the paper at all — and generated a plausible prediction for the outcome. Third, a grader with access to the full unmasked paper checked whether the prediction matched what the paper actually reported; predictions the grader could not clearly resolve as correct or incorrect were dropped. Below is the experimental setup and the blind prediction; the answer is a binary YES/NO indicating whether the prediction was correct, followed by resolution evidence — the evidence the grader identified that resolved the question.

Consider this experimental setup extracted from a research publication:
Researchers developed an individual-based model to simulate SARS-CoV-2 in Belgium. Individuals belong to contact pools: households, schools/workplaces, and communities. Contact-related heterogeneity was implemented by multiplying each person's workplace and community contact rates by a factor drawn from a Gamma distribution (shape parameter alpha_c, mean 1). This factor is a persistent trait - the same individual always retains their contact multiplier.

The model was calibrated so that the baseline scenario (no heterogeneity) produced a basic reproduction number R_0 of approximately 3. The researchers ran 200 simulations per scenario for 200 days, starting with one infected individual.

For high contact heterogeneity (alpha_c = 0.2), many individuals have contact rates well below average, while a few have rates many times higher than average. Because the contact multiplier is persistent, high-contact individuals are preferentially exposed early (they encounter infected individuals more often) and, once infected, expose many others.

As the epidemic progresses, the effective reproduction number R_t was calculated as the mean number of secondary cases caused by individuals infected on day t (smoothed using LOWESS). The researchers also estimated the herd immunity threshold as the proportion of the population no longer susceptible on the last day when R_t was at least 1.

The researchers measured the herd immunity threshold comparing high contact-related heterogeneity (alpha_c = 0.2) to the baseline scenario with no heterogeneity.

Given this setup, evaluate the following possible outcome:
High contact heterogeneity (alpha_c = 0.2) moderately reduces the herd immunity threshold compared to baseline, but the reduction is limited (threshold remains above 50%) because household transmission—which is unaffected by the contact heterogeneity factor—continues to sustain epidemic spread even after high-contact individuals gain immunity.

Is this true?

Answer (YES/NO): NO